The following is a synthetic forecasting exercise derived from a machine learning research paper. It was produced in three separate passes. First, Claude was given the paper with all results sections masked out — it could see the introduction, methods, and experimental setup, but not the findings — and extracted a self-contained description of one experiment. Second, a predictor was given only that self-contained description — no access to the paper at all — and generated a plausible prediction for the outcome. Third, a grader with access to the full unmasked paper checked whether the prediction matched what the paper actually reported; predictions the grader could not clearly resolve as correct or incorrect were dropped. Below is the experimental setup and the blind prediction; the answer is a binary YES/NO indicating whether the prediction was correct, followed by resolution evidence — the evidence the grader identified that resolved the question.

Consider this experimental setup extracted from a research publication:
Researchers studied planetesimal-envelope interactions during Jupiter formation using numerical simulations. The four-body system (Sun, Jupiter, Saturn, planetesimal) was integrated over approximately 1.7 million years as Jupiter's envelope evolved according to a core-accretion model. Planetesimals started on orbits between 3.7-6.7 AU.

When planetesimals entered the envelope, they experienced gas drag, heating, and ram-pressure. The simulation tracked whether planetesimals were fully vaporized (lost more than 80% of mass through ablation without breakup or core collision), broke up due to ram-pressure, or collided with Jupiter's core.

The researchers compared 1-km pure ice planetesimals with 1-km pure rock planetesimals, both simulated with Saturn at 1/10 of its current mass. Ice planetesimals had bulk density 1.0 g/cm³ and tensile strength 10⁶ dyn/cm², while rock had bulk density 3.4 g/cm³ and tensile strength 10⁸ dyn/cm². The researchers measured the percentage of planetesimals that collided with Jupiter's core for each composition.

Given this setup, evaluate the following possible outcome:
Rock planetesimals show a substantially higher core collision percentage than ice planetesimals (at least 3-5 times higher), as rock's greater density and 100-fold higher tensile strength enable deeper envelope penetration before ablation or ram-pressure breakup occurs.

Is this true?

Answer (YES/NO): YES